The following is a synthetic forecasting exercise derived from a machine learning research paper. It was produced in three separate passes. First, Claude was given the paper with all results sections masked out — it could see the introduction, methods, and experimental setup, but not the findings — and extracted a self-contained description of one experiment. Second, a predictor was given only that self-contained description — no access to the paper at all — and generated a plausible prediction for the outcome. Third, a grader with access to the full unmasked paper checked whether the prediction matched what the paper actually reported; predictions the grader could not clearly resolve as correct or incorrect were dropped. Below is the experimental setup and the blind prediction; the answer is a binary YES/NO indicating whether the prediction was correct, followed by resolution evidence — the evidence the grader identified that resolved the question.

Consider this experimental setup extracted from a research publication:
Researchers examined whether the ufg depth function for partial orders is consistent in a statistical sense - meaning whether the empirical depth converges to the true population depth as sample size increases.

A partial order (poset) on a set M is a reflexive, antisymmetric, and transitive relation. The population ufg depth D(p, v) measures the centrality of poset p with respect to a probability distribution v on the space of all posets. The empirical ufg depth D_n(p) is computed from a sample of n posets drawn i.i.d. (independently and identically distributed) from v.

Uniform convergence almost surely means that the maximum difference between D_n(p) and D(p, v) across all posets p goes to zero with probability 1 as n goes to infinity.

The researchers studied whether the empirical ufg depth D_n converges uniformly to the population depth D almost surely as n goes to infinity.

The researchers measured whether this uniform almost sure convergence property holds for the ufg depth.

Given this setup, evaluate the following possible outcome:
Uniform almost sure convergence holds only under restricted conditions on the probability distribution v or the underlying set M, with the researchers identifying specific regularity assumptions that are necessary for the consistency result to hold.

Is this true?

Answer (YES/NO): NO